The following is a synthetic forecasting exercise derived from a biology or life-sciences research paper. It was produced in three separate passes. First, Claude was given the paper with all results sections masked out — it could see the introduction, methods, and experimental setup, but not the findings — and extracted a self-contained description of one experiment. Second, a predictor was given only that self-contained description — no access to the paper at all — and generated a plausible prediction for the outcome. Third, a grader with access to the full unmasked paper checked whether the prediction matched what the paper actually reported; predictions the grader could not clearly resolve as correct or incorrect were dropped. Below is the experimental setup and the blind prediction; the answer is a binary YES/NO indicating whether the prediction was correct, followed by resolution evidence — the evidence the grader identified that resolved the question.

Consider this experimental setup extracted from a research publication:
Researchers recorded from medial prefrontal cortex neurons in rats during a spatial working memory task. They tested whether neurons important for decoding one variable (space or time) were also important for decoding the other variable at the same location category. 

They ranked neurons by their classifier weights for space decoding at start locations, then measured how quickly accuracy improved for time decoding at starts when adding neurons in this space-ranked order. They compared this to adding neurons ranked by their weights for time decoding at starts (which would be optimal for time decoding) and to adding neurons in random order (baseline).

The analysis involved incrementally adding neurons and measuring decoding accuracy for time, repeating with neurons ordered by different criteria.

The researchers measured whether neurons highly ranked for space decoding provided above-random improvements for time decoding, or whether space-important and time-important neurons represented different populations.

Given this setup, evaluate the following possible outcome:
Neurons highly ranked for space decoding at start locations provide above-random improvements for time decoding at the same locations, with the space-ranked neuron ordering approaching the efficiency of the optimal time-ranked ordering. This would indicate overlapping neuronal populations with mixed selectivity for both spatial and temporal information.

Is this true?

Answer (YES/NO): NO